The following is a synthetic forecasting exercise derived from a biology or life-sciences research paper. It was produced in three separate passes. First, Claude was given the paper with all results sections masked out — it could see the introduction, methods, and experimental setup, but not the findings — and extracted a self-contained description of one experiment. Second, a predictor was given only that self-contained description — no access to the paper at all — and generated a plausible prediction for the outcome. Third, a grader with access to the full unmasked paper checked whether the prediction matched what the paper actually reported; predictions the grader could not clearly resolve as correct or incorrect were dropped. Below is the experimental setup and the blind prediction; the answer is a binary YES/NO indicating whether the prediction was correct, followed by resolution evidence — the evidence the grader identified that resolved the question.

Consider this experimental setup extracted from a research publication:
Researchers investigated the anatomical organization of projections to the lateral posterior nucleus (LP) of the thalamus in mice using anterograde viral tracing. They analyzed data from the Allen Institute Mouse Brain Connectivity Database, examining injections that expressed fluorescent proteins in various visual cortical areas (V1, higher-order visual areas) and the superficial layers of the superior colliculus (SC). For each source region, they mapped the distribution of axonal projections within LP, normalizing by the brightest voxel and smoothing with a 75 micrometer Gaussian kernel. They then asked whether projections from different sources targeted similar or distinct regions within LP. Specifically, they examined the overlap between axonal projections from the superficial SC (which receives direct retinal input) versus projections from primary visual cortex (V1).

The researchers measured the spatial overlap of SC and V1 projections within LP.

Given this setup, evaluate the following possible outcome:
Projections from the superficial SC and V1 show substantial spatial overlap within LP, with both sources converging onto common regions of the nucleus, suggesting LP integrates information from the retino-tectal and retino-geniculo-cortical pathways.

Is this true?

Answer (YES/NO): NO